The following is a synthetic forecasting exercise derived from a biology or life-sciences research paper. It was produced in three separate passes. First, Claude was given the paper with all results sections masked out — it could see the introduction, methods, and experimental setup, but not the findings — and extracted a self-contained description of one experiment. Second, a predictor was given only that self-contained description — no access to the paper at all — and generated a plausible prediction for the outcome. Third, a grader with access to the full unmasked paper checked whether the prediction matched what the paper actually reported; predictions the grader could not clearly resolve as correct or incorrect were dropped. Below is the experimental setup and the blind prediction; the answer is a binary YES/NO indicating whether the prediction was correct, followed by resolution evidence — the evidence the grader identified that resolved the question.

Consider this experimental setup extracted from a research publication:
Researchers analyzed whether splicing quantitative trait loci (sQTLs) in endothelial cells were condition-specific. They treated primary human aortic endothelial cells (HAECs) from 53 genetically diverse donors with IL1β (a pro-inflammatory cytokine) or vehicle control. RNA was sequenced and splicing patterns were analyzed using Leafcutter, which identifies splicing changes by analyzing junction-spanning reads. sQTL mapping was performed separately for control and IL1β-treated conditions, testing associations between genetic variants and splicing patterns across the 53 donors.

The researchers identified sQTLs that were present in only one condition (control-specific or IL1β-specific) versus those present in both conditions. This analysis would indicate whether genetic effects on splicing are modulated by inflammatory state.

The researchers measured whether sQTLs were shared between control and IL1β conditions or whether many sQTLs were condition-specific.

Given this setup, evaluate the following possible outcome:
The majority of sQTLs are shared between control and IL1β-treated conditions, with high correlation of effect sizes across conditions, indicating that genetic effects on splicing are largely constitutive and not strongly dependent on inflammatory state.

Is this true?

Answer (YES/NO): NO